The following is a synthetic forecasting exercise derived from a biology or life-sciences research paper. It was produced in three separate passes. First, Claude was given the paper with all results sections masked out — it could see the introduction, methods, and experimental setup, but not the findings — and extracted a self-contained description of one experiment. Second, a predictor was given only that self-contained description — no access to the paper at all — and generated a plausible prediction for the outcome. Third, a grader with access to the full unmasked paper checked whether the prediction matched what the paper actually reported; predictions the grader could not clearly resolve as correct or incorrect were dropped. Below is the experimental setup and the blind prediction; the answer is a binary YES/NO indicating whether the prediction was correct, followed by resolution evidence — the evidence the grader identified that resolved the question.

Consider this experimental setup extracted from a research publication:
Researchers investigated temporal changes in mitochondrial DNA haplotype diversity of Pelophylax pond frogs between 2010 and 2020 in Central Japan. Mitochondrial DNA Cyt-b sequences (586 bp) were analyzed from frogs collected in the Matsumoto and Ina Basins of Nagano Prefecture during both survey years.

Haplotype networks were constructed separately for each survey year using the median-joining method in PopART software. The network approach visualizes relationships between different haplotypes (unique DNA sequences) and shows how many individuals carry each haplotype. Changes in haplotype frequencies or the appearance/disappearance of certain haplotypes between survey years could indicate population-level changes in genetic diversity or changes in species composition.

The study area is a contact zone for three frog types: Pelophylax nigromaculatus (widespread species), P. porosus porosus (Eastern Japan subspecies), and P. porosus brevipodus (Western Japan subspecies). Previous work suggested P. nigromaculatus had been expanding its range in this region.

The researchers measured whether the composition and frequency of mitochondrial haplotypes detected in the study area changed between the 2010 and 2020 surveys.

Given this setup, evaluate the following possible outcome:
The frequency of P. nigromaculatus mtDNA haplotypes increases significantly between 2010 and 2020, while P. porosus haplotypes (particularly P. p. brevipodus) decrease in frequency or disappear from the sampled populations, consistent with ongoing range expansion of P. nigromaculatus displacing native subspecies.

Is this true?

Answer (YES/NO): NO